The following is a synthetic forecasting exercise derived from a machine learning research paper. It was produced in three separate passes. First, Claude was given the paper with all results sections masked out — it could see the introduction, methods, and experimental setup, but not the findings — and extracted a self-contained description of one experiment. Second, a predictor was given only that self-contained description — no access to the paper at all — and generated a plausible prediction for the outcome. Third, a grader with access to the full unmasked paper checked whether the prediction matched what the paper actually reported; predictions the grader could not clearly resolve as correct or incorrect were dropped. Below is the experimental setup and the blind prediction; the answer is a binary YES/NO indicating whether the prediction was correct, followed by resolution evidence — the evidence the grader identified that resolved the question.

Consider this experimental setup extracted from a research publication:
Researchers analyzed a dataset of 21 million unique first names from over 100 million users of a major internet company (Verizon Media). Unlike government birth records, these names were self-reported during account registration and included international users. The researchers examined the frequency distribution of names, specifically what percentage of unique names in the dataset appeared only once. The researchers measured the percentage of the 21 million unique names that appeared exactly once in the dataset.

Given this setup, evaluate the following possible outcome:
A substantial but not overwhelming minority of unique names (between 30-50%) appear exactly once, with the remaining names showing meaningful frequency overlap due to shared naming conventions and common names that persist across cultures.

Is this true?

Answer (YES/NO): NO